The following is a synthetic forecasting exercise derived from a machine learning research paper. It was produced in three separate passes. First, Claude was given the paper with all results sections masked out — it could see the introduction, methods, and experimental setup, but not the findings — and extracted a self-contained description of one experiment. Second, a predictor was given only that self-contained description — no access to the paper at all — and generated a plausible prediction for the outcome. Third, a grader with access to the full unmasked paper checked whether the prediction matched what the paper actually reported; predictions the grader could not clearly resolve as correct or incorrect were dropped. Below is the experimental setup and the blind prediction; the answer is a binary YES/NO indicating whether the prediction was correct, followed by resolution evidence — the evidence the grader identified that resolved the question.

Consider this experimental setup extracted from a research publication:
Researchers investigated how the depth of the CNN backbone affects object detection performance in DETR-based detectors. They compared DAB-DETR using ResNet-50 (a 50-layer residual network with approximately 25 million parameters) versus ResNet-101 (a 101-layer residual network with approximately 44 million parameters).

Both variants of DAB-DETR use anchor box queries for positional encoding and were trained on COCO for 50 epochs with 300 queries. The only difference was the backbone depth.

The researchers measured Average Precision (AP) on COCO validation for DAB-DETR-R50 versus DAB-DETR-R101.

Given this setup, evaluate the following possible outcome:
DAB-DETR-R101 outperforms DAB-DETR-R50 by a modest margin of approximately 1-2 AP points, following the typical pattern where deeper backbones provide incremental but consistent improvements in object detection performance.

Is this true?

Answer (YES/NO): YES